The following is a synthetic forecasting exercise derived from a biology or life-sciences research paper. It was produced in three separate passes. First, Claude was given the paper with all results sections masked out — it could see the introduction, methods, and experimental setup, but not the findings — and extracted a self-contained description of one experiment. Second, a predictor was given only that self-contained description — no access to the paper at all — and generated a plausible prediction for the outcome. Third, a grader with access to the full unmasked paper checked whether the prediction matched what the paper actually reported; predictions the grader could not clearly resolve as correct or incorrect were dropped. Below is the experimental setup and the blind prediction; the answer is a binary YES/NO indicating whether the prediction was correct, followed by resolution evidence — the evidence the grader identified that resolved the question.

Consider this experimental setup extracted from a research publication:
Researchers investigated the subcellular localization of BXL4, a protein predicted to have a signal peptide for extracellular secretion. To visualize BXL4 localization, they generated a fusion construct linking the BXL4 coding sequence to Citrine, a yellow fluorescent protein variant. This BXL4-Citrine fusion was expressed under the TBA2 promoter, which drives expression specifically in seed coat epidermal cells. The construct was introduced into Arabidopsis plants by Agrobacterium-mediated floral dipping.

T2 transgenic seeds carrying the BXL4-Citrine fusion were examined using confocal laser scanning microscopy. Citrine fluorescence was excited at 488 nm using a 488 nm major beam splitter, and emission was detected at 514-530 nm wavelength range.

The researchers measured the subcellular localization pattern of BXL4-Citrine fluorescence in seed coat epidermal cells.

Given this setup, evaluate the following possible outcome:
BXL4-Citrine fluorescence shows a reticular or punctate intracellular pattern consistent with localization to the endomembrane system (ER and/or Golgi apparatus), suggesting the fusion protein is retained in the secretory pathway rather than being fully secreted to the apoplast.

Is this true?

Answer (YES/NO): NO